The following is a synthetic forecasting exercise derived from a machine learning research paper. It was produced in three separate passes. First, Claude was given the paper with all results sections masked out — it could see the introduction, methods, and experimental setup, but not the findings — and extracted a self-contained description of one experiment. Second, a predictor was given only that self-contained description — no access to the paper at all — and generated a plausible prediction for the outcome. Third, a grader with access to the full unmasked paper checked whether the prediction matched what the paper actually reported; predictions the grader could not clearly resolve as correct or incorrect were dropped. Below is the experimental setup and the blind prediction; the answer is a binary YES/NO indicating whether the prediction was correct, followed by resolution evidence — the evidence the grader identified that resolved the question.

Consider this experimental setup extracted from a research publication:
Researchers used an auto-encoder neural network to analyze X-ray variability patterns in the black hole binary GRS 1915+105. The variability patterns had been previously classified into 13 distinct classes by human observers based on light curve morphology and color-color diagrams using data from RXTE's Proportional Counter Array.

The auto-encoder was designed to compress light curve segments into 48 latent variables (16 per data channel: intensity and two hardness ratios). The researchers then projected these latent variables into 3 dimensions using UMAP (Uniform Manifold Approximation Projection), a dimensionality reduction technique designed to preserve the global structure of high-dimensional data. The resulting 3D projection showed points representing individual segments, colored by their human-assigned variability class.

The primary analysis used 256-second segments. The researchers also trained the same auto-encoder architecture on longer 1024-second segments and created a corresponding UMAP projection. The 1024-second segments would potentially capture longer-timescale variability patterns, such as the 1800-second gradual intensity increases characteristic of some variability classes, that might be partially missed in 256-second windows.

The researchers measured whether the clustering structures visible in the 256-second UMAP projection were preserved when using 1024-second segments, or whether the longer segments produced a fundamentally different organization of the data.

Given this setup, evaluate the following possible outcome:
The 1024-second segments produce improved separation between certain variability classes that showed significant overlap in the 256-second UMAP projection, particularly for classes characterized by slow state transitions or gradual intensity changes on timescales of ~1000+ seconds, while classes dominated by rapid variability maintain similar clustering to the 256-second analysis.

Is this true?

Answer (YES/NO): NO